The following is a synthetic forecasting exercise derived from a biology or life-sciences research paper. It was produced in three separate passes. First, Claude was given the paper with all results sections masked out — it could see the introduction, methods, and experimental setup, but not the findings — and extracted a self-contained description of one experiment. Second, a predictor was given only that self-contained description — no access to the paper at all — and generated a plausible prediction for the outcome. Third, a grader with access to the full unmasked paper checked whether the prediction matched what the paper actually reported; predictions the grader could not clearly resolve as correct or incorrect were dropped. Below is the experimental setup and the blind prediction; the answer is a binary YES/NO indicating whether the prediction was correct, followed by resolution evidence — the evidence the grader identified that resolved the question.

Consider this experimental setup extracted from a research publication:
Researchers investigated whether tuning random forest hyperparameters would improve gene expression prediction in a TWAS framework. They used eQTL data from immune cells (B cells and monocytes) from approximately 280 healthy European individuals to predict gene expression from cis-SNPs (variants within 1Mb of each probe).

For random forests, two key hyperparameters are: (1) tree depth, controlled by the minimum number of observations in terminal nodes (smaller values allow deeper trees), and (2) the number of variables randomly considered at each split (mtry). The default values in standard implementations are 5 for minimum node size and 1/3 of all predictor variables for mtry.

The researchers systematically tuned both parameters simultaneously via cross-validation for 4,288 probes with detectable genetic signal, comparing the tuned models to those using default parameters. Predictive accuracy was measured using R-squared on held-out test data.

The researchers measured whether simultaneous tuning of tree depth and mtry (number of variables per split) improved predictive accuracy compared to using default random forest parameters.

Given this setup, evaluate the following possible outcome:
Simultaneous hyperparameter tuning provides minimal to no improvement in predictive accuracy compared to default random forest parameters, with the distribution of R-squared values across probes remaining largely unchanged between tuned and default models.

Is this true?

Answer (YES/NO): YES